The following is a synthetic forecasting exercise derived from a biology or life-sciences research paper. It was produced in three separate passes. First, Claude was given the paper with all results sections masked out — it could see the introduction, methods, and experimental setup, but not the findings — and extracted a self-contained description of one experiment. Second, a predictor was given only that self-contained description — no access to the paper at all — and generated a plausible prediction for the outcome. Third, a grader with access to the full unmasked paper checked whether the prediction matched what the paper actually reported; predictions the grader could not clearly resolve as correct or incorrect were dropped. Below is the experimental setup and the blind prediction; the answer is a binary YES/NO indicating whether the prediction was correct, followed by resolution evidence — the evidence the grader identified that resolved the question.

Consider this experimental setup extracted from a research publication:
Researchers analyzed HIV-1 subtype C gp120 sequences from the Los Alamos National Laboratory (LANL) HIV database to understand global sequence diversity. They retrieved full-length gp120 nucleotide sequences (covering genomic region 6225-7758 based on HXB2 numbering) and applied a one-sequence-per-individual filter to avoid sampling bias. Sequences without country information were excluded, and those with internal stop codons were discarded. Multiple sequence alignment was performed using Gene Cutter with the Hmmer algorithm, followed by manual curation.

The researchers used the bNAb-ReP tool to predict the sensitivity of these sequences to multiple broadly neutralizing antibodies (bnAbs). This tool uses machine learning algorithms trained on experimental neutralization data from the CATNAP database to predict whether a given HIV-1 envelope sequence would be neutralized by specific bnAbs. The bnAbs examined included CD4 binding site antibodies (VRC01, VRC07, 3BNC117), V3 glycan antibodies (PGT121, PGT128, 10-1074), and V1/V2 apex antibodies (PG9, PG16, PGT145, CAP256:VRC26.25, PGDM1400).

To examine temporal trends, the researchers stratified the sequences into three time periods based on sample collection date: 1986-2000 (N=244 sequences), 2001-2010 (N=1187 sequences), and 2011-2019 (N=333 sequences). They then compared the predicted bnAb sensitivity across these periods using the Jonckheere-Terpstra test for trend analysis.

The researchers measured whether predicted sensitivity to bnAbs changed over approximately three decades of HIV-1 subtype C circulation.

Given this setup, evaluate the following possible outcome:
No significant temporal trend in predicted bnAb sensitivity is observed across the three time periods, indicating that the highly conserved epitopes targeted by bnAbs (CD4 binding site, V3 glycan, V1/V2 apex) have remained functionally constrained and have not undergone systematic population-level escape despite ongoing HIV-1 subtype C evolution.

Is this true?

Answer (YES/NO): NO